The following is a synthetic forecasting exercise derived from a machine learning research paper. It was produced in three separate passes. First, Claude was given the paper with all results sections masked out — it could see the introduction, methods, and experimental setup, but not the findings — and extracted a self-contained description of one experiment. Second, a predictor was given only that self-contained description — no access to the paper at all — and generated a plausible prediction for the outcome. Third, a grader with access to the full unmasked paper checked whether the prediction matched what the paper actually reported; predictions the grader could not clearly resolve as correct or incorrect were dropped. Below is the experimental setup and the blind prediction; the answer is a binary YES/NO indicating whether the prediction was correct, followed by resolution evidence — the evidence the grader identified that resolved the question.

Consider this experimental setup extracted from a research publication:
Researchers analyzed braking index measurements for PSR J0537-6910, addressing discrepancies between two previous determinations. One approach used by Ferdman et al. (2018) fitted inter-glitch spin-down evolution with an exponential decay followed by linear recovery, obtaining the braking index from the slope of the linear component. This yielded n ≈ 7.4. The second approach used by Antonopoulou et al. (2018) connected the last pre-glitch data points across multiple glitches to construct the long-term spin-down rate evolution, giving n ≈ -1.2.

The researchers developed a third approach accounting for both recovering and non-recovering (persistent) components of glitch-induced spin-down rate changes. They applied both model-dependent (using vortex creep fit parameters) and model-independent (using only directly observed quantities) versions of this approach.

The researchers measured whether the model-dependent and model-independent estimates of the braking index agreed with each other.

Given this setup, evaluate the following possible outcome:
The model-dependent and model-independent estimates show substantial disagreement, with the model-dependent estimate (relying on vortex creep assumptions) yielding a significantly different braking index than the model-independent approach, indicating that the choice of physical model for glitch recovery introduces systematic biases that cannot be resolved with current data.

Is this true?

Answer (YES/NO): NO